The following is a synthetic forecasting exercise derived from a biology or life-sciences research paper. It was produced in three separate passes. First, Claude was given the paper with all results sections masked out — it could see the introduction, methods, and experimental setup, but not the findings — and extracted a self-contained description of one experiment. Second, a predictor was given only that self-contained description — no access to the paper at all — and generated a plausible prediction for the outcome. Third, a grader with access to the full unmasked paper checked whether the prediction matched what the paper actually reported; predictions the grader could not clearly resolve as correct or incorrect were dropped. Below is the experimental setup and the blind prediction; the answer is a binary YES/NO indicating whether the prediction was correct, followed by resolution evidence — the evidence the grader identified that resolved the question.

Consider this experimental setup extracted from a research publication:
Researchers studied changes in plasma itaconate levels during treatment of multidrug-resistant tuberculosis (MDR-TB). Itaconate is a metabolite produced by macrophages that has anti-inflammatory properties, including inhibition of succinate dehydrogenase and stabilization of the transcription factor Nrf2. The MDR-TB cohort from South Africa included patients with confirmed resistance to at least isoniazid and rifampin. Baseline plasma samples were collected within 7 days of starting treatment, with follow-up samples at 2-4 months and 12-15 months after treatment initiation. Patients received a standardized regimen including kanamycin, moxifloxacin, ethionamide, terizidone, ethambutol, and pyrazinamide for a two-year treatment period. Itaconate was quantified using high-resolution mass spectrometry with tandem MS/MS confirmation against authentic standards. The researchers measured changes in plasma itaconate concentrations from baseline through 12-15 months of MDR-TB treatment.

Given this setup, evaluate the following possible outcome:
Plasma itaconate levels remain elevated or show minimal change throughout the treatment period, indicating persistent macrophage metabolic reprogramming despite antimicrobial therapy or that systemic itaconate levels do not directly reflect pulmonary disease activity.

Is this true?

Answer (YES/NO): NO